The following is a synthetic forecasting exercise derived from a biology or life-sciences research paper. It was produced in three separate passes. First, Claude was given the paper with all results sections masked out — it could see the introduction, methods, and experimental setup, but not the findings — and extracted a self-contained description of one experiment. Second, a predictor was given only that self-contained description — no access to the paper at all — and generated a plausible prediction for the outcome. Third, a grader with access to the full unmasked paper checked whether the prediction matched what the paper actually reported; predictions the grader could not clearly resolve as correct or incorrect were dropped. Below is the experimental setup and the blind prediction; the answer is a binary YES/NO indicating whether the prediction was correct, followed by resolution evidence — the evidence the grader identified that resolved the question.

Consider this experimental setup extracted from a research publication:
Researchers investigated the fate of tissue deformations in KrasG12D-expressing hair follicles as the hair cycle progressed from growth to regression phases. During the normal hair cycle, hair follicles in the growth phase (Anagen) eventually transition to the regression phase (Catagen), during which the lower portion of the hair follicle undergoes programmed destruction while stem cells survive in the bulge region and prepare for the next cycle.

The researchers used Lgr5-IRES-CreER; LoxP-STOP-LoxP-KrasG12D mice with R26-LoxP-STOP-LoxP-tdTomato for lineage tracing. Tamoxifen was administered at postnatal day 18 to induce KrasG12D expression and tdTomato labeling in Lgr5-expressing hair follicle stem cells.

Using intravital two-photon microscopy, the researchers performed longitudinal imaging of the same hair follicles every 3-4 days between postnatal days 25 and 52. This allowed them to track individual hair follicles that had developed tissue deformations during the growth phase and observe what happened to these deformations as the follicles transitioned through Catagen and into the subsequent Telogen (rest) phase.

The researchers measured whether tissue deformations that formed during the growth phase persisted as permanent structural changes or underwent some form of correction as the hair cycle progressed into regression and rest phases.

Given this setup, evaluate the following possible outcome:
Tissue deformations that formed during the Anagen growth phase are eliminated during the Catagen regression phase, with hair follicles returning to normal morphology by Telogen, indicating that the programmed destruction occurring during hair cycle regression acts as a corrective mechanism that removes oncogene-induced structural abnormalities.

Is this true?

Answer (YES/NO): NO